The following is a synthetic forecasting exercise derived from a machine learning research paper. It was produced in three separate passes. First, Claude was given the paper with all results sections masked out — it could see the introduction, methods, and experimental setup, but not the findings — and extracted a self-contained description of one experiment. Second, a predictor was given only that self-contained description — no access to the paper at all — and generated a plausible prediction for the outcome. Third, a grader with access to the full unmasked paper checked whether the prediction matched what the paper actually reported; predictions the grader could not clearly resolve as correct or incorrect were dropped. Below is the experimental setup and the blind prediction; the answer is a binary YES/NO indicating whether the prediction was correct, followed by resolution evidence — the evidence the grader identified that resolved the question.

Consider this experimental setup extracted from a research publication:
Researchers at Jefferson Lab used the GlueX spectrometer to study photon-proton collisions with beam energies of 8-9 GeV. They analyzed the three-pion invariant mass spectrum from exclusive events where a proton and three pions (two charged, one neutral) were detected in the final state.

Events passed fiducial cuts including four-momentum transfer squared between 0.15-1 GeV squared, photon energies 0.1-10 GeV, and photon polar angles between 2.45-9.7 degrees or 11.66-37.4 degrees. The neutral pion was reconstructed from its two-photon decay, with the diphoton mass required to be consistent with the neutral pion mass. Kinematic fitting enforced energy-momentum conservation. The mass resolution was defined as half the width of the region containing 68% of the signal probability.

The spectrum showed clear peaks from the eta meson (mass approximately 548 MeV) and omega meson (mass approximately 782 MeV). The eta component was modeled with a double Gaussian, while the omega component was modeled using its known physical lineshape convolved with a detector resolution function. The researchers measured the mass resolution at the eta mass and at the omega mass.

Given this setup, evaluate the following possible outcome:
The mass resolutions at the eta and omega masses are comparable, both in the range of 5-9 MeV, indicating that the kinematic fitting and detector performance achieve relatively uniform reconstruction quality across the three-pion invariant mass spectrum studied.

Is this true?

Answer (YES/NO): NO